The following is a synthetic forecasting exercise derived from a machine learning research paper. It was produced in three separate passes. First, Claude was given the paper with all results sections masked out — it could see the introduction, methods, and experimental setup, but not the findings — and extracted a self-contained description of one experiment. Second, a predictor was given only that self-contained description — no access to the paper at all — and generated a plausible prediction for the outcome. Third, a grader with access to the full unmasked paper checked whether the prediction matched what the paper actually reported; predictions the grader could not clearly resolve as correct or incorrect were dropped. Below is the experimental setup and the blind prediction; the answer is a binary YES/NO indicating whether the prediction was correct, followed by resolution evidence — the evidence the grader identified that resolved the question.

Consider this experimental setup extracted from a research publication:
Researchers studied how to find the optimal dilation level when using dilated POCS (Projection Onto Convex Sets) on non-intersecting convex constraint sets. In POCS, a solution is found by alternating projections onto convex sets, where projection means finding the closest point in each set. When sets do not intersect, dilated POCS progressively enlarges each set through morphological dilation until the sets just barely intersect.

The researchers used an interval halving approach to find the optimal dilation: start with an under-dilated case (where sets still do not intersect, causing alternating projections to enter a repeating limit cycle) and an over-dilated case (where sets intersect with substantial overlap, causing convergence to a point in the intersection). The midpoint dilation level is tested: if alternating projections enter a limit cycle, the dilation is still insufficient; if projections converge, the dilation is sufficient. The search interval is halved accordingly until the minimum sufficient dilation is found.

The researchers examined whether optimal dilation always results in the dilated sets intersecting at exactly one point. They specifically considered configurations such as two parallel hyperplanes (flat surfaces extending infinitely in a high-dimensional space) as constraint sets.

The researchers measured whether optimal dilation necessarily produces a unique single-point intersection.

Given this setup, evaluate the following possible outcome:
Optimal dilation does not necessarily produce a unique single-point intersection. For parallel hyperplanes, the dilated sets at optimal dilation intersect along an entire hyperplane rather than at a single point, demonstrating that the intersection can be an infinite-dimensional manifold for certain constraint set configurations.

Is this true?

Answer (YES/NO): NO